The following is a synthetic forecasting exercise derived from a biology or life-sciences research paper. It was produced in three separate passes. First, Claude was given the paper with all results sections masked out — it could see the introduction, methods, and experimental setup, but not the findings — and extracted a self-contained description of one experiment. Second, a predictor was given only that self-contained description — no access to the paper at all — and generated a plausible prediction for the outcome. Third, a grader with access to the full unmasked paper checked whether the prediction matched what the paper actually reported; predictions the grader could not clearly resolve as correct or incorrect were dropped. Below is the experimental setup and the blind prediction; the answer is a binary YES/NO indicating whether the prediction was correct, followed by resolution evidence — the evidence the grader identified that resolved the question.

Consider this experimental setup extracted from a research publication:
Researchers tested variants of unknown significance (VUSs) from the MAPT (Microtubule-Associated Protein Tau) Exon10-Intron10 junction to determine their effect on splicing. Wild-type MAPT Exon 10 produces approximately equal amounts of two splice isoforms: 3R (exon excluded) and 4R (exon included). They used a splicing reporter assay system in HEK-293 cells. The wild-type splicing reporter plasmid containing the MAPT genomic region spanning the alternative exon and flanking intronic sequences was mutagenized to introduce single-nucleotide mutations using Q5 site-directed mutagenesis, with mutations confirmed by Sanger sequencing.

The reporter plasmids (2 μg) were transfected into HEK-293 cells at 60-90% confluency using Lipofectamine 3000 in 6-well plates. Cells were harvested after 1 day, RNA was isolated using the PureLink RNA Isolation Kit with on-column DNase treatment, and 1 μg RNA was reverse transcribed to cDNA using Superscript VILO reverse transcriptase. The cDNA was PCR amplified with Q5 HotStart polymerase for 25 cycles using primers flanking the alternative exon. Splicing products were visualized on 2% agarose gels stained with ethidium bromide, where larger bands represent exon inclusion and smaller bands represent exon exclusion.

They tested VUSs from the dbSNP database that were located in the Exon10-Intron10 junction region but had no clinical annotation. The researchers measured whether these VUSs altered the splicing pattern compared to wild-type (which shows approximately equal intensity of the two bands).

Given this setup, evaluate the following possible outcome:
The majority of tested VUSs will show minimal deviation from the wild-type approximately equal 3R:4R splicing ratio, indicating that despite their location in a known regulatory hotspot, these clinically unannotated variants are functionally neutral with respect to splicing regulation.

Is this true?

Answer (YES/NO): NO